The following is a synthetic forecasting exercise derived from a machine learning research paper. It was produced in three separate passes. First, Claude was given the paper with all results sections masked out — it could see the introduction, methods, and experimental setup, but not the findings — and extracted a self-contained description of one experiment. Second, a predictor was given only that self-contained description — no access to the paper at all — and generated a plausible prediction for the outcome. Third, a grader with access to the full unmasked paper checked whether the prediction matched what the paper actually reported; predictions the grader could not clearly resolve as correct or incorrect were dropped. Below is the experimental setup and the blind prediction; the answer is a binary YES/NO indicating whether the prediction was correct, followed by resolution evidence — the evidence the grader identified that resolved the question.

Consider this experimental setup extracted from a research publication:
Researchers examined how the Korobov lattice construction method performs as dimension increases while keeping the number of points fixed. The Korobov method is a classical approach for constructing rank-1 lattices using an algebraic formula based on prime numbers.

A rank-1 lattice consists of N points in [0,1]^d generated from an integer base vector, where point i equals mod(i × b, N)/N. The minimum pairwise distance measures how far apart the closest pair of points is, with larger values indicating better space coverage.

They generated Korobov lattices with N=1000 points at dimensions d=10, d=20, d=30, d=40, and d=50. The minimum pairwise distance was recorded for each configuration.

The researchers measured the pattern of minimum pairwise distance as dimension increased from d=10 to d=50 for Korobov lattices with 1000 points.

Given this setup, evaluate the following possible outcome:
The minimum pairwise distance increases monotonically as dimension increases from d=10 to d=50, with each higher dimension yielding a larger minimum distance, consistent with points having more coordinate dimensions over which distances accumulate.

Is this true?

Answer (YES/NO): YES